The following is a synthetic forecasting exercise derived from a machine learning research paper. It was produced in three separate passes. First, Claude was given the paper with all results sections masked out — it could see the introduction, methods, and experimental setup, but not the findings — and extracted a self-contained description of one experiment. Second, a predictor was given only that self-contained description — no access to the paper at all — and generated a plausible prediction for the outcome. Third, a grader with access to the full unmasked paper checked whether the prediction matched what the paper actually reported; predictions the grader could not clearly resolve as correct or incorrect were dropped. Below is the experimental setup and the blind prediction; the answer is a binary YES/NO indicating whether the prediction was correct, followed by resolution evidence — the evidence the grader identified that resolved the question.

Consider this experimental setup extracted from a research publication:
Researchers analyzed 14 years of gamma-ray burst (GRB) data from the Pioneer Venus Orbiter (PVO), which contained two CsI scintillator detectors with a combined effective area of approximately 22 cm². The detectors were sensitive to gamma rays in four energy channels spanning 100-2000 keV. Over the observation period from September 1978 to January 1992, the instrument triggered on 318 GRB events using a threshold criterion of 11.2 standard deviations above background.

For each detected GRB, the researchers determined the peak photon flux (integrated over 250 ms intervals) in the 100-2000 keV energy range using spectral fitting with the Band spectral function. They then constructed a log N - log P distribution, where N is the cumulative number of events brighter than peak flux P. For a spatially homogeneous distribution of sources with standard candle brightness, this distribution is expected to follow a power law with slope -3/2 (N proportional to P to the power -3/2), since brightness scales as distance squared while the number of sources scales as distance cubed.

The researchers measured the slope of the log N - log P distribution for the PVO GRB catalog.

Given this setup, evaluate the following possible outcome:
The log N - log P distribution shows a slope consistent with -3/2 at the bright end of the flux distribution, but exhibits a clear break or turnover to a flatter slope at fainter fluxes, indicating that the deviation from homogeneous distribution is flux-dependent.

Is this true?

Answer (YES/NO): NO